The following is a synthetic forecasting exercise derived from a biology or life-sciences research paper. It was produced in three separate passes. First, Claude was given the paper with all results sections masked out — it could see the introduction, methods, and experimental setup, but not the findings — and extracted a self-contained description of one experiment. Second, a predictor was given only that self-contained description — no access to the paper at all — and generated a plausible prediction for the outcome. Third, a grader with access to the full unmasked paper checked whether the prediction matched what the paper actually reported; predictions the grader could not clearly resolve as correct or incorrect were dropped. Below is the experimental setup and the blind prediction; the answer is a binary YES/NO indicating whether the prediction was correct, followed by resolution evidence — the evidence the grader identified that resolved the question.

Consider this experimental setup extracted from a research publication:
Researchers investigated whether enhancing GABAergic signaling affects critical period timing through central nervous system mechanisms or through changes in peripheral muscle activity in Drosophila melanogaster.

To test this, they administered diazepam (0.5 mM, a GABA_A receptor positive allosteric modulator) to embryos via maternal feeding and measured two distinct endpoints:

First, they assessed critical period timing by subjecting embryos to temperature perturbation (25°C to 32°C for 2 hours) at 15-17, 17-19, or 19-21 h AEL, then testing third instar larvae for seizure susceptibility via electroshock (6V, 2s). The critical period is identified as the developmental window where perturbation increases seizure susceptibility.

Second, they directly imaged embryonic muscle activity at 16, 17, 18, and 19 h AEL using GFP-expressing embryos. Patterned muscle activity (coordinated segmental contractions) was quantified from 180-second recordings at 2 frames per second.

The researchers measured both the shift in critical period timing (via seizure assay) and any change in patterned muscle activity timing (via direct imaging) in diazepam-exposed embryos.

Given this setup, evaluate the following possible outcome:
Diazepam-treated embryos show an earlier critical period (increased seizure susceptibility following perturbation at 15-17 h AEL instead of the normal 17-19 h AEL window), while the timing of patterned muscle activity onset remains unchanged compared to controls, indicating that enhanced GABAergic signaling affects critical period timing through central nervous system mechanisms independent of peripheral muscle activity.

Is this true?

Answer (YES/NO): YES